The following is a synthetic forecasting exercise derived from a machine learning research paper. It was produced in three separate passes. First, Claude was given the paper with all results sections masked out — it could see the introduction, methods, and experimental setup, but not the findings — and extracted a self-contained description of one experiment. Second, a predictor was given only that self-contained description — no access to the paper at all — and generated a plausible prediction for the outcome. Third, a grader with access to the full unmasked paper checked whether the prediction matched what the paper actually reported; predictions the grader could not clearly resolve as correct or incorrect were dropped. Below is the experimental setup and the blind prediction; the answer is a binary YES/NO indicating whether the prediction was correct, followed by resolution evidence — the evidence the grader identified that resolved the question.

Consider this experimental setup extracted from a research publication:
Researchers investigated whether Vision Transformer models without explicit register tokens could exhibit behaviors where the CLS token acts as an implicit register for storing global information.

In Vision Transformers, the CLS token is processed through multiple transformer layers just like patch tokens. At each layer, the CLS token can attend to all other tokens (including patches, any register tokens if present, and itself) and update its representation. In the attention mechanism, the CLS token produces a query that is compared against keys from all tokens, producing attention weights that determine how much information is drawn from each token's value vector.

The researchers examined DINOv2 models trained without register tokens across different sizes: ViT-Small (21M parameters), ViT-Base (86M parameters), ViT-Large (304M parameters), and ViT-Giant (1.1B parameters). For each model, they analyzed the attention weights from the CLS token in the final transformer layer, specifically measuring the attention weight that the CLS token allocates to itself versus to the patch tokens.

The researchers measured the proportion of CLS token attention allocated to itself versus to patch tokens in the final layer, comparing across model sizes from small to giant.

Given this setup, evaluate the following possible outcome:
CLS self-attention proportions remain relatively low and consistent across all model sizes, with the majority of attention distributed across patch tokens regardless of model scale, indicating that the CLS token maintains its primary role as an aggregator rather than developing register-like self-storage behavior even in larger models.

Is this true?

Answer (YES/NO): NO